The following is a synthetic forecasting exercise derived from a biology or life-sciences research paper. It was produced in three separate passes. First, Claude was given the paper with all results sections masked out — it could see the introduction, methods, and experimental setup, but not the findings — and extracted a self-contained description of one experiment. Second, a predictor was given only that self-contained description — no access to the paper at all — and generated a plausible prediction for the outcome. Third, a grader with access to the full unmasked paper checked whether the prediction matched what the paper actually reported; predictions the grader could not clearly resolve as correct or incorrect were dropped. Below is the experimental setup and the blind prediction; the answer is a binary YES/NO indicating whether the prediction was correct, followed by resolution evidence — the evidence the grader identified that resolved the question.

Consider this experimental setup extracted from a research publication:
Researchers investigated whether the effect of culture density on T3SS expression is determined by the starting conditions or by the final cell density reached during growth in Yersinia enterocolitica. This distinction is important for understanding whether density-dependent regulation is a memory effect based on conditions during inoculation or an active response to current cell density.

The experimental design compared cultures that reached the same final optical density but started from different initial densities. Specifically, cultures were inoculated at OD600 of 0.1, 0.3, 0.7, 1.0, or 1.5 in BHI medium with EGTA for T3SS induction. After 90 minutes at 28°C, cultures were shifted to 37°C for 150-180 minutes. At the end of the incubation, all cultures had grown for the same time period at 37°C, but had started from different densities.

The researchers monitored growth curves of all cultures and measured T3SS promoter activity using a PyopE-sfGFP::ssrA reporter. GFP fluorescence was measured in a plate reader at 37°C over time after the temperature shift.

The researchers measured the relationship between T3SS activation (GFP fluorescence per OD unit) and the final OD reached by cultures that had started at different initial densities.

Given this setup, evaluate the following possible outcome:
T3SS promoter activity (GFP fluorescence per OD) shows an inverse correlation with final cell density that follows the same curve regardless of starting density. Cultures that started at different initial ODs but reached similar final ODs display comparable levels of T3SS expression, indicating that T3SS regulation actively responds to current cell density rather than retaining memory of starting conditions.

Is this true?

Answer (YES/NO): YES